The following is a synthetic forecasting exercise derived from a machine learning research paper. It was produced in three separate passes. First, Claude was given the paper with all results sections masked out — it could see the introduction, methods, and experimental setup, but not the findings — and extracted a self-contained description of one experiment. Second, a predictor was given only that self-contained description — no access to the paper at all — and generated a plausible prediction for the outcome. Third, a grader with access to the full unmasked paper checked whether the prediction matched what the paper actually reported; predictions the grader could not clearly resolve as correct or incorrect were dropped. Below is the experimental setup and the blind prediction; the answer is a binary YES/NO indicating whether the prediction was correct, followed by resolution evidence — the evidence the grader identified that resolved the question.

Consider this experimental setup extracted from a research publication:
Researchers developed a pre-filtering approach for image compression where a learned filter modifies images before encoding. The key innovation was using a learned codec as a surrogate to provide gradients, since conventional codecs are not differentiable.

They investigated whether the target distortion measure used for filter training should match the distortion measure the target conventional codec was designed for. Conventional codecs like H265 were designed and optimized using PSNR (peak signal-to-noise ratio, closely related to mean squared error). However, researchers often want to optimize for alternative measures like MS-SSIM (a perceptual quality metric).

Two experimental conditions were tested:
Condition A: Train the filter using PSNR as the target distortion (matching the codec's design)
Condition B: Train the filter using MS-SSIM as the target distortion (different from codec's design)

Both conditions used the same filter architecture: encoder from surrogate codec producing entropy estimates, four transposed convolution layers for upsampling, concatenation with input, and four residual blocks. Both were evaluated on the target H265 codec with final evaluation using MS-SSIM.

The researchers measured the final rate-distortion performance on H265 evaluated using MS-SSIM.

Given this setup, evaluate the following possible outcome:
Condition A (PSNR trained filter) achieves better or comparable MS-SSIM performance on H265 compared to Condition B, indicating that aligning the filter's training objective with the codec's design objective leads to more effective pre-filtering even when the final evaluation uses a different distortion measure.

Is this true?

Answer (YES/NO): YES